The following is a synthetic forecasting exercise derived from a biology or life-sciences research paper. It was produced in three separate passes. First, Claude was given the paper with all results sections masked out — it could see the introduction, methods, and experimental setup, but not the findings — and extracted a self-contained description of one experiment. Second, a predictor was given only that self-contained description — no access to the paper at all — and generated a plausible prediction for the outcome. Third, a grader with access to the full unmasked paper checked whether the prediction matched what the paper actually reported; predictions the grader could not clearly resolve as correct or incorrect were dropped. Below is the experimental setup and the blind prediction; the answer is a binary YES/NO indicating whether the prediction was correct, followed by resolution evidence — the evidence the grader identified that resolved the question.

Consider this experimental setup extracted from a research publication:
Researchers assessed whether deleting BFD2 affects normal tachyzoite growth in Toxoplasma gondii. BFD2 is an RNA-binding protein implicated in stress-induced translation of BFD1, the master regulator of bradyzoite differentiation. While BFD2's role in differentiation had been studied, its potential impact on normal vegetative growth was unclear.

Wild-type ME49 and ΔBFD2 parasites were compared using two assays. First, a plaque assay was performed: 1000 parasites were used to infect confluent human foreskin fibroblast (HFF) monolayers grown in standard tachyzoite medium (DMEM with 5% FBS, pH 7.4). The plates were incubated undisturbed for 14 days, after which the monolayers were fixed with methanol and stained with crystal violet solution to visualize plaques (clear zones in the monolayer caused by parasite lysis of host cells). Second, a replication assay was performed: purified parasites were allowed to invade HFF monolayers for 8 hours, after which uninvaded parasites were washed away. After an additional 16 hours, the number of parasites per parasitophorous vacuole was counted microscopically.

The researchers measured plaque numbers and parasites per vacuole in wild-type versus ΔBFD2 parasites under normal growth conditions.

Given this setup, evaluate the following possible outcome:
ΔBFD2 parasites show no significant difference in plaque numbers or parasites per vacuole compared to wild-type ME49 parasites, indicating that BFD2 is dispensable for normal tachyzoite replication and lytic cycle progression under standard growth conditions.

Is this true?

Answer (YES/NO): YES